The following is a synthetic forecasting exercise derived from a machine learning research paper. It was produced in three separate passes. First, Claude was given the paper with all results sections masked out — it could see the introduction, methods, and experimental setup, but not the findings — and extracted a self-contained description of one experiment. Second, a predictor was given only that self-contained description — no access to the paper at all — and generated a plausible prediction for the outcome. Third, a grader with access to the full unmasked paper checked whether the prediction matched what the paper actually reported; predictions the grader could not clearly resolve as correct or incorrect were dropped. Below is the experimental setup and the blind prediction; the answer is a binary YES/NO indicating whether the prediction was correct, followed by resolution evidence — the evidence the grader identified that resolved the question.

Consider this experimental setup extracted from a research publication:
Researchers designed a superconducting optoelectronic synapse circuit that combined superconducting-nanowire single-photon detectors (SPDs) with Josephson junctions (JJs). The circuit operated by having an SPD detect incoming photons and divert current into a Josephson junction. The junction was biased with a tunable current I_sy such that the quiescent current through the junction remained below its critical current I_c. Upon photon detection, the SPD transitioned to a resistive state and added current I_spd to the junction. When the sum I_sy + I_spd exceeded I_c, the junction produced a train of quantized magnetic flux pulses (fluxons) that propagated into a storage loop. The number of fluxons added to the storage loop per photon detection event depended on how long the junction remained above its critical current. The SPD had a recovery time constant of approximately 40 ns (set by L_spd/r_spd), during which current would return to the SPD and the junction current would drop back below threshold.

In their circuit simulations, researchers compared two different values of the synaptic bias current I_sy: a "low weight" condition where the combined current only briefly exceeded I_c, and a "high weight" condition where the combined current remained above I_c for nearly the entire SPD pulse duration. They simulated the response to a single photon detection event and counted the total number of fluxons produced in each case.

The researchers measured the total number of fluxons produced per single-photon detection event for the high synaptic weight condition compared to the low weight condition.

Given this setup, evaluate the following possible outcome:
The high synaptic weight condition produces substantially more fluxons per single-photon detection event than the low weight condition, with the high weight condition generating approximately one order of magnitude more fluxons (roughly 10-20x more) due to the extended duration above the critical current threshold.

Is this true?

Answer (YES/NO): NO